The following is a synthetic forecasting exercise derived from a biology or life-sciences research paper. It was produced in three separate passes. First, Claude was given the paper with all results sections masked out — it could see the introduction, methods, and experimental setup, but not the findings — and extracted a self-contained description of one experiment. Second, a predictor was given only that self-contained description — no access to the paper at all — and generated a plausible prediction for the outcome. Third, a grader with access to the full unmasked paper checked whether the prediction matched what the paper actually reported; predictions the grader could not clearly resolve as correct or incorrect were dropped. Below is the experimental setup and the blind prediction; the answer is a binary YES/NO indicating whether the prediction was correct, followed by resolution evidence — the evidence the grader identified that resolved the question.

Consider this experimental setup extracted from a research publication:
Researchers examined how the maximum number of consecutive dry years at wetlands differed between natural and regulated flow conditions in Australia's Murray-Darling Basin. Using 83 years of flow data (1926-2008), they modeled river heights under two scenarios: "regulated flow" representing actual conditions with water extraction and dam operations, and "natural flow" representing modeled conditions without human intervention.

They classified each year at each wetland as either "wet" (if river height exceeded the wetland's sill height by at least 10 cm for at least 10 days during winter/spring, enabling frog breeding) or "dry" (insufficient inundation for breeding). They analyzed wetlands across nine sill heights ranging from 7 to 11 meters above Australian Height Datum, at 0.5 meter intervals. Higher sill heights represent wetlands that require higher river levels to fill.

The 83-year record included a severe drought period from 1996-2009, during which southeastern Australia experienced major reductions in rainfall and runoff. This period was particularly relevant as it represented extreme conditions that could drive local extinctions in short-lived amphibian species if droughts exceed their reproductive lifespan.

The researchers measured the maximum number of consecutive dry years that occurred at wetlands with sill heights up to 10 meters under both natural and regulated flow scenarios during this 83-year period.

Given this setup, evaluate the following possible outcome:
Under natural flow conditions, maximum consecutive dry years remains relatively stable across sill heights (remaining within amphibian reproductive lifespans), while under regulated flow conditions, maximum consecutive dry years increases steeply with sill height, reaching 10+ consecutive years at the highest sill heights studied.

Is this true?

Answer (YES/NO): NO